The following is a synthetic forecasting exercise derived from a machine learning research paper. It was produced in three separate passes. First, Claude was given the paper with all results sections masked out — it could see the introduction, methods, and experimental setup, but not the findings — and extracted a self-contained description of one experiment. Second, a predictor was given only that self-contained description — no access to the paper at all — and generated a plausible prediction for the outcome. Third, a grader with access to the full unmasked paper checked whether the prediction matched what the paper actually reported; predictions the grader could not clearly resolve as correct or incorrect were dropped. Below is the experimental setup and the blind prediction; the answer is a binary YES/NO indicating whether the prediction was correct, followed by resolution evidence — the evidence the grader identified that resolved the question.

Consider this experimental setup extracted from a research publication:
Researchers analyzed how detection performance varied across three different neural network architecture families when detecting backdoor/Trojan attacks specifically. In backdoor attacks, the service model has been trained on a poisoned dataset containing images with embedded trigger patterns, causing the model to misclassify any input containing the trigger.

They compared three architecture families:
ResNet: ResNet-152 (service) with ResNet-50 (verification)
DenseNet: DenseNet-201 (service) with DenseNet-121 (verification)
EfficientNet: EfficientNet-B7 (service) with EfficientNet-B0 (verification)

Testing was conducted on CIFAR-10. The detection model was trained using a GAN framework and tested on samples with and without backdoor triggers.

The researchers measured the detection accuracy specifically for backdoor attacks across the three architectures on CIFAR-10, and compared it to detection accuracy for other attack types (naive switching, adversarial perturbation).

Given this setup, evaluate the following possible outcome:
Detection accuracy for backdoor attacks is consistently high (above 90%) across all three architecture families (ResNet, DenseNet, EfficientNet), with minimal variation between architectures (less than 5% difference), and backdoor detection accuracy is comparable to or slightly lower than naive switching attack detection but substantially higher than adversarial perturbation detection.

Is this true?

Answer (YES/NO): NO